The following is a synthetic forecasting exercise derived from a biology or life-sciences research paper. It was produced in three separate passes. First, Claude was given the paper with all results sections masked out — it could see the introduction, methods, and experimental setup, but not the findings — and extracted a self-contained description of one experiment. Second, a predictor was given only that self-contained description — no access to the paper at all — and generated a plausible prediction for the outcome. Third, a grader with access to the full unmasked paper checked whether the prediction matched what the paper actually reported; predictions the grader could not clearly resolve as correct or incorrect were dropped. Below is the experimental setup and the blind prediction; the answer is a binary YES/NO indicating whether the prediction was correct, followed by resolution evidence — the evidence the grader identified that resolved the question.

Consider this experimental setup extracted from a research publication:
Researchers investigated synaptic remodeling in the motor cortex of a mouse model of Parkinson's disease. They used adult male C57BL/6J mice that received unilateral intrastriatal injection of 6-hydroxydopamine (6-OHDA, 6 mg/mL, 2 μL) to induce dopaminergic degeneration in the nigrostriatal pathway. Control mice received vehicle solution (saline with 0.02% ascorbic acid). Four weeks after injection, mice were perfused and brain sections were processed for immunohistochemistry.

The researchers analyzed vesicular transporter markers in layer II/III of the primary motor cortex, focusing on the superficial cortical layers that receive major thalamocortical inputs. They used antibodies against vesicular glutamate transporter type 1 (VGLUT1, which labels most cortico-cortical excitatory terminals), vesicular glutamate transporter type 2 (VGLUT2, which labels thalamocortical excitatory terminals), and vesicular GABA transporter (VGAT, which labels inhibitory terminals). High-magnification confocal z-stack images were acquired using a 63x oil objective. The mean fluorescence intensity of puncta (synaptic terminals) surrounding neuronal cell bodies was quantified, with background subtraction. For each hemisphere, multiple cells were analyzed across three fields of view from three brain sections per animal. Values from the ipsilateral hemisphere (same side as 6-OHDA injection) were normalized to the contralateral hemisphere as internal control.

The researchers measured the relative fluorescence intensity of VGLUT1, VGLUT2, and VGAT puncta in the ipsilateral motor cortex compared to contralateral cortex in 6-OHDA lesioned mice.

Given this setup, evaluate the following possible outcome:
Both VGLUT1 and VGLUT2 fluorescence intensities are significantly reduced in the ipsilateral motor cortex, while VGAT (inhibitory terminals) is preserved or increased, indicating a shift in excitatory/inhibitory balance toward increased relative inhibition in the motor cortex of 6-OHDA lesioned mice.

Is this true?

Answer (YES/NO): NO